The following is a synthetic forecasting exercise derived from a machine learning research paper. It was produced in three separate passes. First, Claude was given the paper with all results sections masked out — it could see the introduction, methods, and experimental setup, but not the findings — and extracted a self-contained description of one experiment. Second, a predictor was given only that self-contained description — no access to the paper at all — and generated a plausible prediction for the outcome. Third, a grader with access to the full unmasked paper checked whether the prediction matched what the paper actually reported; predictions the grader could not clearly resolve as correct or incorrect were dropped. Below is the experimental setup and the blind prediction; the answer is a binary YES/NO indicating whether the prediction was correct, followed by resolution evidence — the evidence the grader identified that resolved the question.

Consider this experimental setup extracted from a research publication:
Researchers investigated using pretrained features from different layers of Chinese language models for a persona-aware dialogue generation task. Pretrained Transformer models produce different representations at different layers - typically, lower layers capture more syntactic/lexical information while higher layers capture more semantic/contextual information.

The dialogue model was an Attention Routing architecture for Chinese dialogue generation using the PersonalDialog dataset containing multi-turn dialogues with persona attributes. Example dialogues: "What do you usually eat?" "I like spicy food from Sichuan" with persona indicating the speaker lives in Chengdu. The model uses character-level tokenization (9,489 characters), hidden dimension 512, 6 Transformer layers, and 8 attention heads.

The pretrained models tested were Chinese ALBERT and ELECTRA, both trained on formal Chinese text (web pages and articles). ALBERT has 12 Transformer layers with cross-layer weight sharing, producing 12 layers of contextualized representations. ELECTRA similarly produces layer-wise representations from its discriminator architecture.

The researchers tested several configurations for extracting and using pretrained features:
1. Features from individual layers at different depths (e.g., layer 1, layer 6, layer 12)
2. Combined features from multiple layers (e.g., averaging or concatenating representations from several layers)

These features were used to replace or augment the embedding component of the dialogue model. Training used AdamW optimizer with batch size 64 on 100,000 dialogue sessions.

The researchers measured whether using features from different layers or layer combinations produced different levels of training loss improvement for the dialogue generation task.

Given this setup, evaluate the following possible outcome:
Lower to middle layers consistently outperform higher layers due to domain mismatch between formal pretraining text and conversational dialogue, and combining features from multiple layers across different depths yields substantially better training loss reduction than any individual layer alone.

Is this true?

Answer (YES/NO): NO